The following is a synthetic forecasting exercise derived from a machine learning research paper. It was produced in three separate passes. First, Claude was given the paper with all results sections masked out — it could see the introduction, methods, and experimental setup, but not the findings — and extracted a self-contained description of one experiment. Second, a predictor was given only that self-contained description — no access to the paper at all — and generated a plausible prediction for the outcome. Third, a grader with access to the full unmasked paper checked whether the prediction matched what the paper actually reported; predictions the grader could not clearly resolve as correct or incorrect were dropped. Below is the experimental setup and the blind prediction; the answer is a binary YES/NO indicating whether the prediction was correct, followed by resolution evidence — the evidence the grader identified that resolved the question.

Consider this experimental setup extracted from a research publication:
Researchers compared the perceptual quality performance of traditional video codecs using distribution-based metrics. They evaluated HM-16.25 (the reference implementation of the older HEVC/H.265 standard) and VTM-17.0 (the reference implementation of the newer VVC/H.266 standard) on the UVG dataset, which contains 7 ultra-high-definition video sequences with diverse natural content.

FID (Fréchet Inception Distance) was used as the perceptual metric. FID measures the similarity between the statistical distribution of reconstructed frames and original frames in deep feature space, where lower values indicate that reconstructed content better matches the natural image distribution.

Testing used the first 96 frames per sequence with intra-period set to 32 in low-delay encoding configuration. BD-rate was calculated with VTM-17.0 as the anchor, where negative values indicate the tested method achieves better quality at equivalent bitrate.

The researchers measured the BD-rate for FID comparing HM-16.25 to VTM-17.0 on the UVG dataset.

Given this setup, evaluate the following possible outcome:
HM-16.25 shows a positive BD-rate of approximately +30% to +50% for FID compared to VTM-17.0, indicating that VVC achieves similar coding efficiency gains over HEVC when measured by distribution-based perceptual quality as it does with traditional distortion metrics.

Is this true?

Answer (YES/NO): NO